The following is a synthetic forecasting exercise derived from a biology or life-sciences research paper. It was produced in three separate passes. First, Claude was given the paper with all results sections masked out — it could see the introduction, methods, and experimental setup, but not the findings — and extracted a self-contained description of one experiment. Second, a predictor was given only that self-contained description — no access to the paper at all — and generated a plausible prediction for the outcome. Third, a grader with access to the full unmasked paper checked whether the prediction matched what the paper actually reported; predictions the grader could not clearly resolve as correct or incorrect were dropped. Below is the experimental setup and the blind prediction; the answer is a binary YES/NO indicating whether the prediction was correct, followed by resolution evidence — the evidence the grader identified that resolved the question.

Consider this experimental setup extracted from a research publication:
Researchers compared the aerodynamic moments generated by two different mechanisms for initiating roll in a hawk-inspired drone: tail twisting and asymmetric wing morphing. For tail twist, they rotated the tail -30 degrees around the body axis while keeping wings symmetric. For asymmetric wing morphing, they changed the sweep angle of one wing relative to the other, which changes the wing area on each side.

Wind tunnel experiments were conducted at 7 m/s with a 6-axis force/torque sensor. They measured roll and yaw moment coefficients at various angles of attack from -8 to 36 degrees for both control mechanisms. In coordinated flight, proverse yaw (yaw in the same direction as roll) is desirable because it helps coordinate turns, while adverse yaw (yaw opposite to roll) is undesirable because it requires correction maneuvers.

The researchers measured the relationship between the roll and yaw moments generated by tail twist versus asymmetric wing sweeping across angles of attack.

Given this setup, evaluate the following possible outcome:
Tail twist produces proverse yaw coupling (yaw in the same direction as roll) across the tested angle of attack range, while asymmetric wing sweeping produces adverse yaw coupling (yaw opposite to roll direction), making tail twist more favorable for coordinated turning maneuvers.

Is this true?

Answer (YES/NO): YES